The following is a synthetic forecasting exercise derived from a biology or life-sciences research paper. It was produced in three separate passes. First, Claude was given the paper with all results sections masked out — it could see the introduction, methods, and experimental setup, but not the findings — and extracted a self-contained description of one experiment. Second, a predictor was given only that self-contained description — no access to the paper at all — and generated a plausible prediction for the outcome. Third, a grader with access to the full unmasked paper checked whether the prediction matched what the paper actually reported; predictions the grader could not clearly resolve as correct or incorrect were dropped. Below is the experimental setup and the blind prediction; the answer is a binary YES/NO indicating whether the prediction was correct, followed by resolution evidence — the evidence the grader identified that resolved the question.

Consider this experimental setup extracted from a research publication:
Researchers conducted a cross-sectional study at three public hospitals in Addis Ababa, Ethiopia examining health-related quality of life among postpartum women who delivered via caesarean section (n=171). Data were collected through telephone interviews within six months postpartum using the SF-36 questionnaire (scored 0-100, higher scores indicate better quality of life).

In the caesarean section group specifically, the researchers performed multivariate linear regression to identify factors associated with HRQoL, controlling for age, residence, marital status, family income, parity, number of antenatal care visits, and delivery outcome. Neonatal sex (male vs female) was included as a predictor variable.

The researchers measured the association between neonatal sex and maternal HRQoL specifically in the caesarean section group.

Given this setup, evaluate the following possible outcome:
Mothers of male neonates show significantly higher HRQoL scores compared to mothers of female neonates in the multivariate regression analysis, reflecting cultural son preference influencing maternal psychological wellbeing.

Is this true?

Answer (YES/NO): YES